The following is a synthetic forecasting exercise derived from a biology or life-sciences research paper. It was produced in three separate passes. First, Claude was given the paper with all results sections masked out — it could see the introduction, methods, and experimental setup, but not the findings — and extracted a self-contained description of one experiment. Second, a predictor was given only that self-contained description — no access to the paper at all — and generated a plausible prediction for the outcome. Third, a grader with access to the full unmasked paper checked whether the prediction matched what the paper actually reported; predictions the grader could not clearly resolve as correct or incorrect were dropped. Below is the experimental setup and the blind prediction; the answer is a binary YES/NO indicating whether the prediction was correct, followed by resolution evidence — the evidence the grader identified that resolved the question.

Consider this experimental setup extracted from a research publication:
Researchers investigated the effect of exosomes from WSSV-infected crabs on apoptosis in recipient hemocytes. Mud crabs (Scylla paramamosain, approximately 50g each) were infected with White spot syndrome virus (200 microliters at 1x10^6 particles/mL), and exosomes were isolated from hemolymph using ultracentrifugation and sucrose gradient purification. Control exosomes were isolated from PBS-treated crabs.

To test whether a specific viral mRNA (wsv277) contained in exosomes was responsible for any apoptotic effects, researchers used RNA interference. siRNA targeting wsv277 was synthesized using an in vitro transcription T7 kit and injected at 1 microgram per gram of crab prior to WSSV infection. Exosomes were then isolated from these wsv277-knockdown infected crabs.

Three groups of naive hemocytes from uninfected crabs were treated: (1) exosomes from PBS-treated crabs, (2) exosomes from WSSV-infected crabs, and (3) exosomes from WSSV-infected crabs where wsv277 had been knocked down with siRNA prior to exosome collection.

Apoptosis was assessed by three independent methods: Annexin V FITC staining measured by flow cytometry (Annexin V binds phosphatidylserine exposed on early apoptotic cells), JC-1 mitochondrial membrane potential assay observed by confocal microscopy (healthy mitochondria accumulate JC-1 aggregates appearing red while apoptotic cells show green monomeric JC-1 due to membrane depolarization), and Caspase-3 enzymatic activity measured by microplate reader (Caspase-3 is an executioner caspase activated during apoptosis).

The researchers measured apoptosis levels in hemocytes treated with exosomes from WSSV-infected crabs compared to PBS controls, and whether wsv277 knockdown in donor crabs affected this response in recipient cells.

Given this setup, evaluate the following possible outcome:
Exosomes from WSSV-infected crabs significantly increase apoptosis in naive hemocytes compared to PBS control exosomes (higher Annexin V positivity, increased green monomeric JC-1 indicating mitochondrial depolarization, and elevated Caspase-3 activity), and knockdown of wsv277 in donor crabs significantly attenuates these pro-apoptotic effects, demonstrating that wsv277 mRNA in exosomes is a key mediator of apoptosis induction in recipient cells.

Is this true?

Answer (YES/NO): YES